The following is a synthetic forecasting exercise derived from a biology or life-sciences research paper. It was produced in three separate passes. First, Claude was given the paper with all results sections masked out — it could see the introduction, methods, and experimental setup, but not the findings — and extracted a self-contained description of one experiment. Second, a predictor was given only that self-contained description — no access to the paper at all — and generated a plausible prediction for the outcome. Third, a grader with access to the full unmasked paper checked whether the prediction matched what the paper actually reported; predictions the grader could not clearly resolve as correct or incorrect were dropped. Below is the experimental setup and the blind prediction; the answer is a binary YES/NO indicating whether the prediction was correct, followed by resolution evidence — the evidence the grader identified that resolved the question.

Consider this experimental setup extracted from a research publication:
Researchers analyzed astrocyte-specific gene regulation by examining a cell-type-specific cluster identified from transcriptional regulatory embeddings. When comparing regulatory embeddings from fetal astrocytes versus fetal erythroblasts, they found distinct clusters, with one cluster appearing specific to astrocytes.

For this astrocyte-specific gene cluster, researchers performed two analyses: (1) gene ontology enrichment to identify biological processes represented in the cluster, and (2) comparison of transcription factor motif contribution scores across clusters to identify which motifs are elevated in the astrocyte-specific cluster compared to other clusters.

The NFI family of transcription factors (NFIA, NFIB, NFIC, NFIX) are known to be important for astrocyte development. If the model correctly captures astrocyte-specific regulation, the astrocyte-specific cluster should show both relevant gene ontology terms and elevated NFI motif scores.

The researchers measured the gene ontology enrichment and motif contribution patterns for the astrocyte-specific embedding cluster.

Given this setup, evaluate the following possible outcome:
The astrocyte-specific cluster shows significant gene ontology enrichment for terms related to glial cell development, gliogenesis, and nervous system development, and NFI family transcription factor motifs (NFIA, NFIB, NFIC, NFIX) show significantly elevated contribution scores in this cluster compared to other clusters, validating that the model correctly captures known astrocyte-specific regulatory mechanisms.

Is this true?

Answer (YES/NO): YES